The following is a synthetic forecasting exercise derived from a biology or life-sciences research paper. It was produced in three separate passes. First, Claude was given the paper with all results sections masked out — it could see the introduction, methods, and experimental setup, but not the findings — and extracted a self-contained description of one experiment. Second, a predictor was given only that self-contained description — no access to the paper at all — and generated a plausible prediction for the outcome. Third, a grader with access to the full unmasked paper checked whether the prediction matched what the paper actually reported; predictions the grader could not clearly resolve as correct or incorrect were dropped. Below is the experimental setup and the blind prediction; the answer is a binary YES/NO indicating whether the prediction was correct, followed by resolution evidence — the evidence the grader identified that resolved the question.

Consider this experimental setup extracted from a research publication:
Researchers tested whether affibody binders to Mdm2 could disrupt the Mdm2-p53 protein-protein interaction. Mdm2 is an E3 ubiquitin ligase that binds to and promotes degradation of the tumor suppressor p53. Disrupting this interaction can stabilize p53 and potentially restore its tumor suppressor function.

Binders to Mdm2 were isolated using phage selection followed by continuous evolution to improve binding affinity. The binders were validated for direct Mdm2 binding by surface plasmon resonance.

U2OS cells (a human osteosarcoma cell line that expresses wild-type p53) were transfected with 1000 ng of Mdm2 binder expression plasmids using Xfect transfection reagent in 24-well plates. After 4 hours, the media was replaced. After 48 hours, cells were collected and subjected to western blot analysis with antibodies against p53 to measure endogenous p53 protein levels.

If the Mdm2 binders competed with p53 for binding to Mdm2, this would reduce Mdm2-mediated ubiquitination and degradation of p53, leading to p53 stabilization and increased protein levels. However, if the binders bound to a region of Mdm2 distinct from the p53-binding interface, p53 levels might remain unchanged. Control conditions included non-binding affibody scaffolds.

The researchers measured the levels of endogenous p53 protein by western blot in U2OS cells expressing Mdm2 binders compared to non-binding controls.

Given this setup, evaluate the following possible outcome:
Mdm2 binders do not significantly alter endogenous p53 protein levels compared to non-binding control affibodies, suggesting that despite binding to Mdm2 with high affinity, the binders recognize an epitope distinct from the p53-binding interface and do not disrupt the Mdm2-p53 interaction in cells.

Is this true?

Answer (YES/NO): NO